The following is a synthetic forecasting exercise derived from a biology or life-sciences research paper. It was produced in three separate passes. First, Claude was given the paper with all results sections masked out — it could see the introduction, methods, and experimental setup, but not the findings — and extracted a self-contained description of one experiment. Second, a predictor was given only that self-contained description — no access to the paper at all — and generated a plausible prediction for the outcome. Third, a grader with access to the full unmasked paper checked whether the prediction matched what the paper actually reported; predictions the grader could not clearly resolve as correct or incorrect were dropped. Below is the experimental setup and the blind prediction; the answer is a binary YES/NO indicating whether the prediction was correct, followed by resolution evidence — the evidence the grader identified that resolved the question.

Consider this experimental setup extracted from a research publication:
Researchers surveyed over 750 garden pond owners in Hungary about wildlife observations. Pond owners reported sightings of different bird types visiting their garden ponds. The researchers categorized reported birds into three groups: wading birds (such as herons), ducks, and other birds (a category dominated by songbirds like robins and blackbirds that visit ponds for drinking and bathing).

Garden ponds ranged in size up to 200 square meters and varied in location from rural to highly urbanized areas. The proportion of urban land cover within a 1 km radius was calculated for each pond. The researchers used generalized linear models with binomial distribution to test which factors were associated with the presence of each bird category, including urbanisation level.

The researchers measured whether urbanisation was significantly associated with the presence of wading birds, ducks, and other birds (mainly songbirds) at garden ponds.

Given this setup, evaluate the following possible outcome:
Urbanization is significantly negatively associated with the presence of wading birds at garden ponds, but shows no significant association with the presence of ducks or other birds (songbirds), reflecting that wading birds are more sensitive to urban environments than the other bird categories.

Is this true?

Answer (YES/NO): NO